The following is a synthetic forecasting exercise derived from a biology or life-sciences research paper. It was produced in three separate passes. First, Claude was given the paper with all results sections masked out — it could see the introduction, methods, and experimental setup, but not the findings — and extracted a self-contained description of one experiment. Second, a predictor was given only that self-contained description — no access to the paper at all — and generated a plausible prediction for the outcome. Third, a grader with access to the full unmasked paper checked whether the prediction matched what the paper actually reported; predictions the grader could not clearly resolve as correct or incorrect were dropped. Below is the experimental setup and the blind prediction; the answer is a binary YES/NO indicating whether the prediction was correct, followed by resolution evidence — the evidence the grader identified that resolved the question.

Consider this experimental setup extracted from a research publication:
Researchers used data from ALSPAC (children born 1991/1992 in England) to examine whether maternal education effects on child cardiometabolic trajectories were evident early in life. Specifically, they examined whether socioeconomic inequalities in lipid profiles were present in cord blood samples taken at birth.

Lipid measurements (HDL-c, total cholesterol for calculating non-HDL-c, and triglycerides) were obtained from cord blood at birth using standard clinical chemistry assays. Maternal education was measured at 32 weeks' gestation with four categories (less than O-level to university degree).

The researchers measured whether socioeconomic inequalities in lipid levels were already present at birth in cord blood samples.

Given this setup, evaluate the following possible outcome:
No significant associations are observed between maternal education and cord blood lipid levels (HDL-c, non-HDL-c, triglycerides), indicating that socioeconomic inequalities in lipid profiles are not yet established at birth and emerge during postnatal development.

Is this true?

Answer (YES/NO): YES